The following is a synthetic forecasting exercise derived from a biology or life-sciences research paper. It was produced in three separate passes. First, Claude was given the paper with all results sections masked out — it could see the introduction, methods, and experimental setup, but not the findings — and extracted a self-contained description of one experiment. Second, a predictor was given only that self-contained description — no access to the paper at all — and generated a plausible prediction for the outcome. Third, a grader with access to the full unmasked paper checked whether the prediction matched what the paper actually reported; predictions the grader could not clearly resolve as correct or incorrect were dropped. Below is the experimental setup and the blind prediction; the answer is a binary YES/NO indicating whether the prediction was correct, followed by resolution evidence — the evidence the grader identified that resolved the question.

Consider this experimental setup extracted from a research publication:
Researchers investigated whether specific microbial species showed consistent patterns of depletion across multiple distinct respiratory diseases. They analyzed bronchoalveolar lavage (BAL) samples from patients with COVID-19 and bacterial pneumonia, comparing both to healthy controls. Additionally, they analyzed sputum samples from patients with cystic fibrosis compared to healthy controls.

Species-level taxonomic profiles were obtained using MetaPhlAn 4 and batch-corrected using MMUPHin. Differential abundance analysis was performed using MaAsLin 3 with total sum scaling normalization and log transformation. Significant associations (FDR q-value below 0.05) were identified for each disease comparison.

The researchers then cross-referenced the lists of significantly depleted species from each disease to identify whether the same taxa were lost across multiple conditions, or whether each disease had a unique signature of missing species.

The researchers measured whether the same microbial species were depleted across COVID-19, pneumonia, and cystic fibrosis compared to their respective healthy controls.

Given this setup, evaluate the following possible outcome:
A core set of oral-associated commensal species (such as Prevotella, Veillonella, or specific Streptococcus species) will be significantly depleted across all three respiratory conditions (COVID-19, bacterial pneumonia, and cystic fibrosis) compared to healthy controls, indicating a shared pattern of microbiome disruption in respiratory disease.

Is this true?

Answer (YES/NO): NO